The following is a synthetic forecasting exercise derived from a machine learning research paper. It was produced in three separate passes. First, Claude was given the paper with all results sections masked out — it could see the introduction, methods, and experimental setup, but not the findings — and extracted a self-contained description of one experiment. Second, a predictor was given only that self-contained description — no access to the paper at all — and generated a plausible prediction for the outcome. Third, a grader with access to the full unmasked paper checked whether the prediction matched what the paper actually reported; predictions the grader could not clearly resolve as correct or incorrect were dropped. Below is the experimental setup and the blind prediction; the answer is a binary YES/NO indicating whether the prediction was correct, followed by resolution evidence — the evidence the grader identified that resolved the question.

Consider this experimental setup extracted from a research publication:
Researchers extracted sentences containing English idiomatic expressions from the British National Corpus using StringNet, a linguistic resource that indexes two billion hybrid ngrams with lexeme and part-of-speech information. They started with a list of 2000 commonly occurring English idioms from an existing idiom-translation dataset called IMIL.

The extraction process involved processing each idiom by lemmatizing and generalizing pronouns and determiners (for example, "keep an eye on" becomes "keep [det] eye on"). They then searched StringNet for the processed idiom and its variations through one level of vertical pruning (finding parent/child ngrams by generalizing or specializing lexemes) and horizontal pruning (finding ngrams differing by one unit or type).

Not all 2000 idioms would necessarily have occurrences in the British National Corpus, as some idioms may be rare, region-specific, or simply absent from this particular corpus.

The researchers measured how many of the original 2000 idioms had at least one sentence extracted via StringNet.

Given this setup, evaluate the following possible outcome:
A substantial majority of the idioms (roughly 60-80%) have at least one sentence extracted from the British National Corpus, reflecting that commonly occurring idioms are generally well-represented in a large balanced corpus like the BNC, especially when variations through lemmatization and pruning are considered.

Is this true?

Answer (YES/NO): NO